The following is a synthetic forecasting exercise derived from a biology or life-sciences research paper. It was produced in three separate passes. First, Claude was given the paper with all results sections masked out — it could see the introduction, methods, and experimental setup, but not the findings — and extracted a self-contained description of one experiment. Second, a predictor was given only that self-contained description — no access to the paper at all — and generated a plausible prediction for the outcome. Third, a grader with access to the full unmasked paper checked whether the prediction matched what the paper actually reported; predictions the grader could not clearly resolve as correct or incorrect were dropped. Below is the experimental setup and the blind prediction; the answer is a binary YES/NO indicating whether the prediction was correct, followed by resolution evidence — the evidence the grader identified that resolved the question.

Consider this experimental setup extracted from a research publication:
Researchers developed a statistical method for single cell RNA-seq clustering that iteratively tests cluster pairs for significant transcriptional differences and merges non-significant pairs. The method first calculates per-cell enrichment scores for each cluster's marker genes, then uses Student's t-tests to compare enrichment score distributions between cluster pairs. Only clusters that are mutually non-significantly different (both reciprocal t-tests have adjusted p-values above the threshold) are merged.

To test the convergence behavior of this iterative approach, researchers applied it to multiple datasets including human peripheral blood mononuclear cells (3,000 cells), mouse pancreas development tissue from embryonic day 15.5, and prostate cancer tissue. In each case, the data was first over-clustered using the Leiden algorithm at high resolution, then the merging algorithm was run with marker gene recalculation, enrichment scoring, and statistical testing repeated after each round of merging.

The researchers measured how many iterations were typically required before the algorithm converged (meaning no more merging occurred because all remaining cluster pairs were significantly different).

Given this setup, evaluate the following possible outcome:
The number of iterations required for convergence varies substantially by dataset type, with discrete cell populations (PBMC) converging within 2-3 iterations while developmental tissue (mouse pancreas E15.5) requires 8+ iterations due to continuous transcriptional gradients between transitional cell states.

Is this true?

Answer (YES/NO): NO